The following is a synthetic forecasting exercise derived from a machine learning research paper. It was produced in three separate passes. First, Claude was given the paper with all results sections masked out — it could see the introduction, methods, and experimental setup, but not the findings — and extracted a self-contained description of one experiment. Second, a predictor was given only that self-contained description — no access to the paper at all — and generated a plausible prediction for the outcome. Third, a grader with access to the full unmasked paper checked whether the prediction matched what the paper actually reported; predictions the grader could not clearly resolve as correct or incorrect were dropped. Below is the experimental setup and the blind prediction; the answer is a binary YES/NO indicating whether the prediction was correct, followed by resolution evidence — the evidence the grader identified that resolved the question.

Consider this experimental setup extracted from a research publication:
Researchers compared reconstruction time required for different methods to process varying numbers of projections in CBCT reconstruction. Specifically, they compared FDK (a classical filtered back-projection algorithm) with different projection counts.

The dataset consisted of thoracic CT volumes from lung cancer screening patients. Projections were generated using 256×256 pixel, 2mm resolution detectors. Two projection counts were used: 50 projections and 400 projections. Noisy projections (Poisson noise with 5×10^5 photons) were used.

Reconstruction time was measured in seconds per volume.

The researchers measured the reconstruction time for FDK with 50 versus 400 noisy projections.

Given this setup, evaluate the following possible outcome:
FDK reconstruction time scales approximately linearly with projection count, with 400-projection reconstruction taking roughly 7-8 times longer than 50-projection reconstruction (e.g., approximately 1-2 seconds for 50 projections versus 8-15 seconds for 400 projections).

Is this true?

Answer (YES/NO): NO